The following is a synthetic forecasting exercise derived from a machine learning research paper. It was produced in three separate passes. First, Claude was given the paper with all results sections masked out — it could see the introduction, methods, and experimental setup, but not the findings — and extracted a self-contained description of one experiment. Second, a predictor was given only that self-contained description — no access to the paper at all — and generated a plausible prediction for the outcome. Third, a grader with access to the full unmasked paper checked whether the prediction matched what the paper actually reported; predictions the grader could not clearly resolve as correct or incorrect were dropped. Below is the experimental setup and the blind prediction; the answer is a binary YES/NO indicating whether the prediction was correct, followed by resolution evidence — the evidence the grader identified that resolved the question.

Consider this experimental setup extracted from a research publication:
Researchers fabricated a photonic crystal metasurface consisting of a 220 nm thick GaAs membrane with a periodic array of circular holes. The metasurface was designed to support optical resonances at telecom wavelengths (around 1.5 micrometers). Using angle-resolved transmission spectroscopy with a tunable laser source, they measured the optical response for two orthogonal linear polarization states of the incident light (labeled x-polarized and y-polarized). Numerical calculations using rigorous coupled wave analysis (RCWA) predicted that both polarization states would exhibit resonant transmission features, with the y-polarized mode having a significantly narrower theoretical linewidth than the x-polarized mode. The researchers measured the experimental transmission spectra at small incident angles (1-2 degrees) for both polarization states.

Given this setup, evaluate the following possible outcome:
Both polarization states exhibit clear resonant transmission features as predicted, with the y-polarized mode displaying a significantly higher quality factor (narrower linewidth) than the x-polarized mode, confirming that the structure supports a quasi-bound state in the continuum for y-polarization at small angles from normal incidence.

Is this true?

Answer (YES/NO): NO